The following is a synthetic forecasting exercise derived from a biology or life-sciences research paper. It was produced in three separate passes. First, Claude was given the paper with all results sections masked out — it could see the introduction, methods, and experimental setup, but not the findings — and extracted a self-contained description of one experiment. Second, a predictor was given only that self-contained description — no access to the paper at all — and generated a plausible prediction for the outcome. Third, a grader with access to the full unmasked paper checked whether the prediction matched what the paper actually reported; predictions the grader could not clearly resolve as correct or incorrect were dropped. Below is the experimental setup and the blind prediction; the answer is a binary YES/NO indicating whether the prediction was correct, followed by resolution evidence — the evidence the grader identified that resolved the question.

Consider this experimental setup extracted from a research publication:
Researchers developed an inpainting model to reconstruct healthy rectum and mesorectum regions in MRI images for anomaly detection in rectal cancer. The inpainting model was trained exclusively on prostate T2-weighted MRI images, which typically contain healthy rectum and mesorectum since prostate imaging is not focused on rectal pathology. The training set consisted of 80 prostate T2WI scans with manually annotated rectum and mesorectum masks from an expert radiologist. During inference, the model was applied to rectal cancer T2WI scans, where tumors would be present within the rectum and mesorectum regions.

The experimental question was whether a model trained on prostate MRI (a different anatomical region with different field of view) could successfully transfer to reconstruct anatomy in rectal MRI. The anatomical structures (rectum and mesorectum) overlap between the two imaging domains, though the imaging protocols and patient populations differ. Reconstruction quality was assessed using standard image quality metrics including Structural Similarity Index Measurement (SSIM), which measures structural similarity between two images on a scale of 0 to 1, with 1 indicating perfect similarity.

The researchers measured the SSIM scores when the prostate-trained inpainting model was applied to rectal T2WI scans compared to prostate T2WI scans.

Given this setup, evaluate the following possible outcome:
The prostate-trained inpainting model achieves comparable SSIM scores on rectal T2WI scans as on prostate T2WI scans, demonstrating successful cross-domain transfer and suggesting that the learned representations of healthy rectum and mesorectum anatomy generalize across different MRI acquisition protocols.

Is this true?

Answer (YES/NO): NO